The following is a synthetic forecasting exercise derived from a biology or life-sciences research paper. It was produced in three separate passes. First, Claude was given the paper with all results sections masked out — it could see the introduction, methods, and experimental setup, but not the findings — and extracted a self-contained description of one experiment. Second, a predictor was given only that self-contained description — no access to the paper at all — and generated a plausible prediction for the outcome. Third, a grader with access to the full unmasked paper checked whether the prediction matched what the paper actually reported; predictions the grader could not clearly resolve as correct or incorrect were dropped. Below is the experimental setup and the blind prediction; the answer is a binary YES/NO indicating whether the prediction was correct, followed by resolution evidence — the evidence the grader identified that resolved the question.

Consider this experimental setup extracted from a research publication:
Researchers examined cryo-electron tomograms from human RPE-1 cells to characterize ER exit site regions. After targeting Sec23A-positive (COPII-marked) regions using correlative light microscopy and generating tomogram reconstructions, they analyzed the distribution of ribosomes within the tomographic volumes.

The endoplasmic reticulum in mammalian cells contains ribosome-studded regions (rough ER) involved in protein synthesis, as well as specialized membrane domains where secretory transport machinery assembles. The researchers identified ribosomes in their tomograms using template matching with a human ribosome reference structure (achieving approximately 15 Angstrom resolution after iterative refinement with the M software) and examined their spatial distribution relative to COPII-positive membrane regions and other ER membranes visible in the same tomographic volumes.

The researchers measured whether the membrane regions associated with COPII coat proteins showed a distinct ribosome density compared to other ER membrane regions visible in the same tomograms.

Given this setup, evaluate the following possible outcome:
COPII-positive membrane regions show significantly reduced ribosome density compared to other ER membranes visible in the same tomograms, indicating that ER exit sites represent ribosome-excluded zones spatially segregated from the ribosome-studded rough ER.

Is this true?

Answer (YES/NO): YES